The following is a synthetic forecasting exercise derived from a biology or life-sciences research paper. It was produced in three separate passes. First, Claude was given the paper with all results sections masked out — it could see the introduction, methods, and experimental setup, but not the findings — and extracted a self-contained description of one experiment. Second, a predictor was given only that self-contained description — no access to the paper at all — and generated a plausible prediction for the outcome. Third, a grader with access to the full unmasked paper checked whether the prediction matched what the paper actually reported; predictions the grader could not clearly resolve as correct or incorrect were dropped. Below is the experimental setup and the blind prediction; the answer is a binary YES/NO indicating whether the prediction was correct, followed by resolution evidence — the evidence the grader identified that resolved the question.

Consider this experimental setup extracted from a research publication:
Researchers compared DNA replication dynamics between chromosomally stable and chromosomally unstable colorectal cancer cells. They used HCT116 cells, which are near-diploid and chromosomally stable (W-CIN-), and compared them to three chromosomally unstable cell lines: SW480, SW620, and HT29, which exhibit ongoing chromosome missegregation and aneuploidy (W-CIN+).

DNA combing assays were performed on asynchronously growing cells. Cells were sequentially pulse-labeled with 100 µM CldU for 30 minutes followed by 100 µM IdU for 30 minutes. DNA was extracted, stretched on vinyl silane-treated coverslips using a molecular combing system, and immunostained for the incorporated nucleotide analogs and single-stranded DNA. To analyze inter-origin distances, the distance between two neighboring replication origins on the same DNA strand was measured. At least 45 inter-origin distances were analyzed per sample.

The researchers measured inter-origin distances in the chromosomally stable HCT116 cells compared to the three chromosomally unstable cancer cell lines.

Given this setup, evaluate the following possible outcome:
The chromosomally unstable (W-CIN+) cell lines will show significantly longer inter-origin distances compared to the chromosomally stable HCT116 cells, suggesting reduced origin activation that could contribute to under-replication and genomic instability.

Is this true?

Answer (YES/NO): NO